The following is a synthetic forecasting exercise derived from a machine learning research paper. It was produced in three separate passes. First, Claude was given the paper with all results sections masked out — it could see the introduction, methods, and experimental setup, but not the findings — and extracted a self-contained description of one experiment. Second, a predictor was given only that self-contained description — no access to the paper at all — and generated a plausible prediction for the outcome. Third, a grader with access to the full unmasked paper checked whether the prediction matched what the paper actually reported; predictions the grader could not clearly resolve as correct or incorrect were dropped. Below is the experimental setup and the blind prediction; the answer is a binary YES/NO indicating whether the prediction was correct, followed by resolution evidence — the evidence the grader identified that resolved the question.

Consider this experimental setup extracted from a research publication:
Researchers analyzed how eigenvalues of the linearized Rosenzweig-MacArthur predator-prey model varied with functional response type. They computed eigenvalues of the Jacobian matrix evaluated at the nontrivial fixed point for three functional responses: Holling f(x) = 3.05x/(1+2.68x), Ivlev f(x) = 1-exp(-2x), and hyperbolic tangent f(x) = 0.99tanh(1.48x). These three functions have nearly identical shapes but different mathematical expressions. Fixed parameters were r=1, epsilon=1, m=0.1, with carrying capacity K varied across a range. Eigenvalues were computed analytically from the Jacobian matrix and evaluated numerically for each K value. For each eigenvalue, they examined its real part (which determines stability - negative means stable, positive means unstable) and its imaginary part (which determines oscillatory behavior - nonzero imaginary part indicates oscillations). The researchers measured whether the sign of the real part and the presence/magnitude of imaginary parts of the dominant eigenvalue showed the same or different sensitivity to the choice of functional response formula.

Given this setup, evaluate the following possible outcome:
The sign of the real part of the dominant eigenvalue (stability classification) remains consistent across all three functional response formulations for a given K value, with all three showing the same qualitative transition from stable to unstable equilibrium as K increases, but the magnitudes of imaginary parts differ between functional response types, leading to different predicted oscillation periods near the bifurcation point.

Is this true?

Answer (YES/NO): NO